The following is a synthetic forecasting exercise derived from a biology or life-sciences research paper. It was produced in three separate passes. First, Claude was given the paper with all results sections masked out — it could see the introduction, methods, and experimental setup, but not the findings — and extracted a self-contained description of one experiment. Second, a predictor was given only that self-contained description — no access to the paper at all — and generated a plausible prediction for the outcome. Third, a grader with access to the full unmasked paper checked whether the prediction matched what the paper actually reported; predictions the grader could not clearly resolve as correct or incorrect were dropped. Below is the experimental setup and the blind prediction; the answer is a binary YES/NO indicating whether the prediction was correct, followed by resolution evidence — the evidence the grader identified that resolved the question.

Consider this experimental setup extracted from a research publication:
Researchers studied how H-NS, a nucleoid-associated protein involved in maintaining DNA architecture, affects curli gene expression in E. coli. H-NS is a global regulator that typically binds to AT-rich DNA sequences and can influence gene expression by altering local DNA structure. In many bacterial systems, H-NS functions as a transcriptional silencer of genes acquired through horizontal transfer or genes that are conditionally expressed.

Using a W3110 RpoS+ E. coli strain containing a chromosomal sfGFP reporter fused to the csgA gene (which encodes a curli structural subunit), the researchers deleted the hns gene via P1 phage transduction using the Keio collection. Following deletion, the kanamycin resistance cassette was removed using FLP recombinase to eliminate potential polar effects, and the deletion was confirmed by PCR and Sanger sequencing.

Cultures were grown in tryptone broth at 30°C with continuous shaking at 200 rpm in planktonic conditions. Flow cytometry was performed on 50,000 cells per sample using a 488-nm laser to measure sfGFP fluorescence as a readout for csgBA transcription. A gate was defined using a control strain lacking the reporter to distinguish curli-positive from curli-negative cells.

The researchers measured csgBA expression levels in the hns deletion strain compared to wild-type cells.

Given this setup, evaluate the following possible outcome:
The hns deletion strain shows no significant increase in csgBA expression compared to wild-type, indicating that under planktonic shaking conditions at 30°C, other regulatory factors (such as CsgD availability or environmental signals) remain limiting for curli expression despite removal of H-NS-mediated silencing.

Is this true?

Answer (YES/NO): NO